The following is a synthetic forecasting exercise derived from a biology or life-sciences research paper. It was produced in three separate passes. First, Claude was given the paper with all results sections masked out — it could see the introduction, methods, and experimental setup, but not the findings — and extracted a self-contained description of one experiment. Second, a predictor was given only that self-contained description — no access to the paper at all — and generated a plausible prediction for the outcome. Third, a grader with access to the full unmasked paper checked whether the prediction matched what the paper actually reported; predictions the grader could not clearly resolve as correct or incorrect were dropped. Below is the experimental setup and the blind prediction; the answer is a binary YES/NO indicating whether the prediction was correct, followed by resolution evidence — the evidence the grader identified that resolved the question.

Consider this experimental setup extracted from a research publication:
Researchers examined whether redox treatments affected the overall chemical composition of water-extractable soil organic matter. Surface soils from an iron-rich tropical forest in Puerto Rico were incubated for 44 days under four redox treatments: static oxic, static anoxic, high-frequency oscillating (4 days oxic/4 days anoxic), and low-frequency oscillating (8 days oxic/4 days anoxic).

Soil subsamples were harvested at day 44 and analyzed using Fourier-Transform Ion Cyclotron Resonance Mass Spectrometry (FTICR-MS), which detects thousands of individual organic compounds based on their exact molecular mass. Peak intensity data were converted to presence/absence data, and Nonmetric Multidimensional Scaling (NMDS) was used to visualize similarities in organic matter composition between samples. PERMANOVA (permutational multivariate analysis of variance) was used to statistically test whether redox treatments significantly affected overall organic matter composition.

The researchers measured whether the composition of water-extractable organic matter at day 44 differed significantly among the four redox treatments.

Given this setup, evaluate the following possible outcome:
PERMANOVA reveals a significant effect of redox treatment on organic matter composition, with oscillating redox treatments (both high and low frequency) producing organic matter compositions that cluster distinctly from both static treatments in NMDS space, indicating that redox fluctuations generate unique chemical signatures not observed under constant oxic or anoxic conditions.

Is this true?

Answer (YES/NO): NO